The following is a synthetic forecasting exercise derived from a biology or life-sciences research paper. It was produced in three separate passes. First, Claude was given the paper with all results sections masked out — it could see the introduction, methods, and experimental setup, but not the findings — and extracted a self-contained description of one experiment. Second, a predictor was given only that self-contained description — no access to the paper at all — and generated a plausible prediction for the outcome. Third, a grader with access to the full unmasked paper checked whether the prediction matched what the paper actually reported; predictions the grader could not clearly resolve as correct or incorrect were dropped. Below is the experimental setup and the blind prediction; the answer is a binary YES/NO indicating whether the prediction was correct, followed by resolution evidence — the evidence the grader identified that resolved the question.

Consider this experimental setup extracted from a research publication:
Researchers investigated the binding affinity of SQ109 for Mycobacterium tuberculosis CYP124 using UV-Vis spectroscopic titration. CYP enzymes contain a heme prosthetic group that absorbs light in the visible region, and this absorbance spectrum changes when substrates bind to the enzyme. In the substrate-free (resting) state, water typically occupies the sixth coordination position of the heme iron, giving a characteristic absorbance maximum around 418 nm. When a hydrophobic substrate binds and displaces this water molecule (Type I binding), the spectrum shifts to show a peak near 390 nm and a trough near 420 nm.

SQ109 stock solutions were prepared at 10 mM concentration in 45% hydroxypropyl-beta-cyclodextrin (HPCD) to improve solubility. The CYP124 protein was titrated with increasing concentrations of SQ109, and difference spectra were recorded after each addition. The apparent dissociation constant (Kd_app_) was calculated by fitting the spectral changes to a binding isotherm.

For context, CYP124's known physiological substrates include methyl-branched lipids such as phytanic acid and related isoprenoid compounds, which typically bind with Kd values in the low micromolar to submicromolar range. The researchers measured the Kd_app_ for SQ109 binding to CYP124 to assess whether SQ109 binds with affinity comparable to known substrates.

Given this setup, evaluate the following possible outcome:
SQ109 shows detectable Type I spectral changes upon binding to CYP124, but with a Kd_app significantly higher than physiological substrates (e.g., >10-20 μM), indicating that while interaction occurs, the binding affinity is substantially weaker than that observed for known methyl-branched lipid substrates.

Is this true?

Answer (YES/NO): NO